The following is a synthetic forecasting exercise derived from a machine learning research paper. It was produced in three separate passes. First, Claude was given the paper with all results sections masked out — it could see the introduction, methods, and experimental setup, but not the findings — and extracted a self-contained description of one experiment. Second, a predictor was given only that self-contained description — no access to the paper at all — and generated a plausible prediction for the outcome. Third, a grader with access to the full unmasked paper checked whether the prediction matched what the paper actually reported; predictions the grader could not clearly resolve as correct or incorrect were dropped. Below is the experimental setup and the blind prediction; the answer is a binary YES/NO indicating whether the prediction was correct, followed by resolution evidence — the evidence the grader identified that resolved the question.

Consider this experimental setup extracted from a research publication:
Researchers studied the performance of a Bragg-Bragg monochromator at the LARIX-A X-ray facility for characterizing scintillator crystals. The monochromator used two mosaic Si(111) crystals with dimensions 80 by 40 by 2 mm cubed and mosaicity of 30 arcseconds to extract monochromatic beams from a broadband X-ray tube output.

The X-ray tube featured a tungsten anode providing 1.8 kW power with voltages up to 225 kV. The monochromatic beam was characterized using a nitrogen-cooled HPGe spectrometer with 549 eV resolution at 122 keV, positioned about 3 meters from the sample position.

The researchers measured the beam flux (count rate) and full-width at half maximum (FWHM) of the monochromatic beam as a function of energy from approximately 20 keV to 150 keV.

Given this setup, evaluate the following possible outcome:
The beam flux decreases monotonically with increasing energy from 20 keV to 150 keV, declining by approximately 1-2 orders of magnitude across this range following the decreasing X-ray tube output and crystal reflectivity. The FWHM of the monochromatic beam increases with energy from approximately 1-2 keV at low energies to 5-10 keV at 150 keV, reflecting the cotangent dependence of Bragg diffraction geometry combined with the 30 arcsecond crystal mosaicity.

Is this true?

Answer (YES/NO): NO